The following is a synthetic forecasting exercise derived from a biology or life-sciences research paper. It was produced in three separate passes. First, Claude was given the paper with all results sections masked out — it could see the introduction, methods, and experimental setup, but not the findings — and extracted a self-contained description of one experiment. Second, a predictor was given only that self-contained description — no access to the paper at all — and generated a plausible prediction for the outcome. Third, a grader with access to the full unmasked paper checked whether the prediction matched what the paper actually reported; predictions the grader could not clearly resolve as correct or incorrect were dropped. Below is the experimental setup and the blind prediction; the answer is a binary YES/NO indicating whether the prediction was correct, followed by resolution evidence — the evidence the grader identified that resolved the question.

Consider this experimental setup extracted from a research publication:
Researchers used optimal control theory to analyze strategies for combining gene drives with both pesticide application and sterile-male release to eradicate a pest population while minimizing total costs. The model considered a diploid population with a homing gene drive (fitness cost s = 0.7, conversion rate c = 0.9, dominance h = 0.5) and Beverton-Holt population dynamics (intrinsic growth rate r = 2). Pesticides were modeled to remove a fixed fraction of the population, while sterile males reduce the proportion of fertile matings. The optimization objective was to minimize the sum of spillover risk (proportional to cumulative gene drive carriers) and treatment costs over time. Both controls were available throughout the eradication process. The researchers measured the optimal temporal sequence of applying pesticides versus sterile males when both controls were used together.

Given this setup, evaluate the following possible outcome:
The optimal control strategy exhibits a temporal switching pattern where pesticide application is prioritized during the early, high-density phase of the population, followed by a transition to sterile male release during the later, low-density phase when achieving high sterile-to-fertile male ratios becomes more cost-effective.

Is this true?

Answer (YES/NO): YES